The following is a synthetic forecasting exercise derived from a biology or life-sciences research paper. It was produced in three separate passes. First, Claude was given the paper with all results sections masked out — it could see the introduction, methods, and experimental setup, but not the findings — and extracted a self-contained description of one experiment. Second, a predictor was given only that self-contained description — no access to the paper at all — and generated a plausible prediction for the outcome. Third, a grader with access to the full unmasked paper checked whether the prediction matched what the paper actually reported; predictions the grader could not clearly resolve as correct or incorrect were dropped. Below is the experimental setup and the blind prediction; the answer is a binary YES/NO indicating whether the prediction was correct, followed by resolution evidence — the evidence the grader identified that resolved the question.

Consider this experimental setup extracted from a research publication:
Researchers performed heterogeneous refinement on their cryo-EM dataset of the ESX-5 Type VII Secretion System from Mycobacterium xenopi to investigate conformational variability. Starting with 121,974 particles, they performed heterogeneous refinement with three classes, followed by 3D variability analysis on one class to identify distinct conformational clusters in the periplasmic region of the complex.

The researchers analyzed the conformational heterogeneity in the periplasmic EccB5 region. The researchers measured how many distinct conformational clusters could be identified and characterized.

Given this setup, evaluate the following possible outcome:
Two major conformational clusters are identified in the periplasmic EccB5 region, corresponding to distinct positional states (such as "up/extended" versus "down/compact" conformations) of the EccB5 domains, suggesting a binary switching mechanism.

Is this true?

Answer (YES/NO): NO